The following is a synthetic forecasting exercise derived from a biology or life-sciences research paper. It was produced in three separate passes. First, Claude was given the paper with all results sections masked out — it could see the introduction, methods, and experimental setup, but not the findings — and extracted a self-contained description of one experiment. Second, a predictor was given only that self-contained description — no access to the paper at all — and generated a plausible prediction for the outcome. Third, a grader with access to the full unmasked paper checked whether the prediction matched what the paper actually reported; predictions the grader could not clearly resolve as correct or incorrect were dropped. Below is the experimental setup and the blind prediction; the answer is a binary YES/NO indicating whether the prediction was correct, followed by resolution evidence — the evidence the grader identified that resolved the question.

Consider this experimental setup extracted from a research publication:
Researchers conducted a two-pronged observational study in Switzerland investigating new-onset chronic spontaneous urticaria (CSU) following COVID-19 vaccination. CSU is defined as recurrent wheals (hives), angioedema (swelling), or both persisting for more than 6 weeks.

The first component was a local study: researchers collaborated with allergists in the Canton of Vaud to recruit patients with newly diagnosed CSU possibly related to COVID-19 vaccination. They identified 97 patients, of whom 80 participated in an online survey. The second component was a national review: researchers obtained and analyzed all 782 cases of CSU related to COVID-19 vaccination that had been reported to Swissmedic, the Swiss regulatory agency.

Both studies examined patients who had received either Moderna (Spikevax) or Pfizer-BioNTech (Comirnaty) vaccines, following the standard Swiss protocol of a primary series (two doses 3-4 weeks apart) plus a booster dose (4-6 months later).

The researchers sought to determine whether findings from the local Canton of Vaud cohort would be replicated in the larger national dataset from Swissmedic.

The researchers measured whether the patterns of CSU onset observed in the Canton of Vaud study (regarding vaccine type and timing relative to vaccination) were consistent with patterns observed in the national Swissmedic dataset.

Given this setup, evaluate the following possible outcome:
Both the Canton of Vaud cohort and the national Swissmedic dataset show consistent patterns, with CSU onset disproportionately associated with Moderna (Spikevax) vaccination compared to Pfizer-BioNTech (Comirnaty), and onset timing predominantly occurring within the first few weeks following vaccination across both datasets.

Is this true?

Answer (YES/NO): YES